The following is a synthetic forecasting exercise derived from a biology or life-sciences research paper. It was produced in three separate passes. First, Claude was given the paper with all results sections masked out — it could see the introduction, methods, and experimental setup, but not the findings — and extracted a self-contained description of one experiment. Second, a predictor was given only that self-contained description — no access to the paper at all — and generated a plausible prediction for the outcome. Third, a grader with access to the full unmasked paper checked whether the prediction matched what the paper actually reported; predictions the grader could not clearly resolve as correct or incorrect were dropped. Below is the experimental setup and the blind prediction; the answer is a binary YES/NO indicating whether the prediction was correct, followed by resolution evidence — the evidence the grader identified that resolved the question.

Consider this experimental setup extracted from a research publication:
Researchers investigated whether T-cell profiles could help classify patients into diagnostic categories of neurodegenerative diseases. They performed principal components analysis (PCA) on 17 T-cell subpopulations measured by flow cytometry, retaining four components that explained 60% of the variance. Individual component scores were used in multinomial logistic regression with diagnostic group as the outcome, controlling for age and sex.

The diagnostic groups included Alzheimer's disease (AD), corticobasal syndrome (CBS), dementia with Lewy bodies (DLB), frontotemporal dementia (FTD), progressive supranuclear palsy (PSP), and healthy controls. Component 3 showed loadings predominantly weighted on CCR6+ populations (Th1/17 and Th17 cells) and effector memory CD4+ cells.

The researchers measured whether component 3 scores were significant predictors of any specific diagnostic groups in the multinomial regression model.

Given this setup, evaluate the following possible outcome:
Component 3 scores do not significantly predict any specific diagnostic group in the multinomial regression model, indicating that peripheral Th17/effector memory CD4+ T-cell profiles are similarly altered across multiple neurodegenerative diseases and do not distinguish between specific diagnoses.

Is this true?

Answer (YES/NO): NO